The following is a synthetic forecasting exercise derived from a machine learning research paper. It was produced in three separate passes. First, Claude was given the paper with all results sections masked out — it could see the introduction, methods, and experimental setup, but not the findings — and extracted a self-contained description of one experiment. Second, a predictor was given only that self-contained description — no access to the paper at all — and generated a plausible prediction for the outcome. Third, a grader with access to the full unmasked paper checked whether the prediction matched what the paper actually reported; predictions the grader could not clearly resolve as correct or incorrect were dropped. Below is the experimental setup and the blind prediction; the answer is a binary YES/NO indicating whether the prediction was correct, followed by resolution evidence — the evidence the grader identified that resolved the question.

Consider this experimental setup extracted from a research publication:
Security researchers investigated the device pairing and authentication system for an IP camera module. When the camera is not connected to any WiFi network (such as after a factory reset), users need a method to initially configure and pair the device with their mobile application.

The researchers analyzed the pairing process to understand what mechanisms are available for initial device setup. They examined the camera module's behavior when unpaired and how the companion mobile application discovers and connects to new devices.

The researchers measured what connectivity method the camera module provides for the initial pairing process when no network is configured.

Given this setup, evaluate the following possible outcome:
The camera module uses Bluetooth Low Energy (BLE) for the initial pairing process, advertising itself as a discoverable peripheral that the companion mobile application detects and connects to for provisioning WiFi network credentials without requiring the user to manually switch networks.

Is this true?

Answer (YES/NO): NO